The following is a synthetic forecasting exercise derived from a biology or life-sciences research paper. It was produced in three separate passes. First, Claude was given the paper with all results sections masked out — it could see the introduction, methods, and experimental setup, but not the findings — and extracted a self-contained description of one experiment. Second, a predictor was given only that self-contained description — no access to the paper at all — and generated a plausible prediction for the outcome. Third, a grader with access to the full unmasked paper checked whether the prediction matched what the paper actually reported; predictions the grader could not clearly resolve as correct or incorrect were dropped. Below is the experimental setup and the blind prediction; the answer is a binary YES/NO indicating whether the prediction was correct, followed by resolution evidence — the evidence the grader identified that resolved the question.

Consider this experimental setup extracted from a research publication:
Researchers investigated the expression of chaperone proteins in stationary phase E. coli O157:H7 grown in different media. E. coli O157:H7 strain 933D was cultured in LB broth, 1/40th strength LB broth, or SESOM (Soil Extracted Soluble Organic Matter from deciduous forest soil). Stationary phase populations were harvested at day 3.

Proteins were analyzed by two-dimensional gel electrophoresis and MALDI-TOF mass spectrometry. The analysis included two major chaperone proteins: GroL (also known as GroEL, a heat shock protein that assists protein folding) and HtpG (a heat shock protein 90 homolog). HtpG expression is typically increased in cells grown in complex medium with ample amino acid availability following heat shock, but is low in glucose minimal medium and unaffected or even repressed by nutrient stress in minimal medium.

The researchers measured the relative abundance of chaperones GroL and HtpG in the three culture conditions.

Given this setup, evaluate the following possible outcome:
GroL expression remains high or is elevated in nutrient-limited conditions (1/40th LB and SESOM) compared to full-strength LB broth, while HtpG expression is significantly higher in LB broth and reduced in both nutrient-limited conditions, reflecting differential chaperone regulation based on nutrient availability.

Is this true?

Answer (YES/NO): YES